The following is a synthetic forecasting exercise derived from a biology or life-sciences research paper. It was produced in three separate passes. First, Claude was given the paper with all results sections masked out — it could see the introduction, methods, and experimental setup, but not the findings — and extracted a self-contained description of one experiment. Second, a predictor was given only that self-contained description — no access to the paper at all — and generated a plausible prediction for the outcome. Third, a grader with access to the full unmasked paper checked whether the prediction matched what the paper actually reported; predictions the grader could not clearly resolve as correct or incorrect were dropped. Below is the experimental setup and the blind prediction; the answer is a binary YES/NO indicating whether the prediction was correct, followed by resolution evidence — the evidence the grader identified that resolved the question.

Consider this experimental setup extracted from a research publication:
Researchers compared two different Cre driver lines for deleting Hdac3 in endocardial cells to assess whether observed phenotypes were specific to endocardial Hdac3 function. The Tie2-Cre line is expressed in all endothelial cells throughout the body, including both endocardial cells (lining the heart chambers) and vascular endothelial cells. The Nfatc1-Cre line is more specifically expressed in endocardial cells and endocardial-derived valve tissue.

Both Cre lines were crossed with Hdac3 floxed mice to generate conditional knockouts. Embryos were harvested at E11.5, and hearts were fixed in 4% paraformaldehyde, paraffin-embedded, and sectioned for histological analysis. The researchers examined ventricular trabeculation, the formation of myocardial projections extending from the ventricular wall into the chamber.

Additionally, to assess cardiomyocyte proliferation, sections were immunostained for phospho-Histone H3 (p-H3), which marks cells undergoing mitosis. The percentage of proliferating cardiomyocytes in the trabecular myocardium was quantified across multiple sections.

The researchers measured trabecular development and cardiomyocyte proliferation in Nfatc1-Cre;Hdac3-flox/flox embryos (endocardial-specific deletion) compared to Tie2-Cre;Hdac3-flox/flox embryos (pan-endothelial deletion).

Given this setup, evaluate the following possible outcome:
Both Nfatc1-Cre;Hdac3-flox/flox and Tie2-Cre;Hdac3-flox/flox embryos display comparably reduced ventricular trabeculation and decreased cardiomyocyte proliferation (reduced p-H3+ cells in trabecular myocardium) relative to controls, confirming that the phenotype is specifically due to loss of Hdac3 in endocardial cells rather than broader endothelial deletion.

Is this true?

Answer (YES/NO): NO